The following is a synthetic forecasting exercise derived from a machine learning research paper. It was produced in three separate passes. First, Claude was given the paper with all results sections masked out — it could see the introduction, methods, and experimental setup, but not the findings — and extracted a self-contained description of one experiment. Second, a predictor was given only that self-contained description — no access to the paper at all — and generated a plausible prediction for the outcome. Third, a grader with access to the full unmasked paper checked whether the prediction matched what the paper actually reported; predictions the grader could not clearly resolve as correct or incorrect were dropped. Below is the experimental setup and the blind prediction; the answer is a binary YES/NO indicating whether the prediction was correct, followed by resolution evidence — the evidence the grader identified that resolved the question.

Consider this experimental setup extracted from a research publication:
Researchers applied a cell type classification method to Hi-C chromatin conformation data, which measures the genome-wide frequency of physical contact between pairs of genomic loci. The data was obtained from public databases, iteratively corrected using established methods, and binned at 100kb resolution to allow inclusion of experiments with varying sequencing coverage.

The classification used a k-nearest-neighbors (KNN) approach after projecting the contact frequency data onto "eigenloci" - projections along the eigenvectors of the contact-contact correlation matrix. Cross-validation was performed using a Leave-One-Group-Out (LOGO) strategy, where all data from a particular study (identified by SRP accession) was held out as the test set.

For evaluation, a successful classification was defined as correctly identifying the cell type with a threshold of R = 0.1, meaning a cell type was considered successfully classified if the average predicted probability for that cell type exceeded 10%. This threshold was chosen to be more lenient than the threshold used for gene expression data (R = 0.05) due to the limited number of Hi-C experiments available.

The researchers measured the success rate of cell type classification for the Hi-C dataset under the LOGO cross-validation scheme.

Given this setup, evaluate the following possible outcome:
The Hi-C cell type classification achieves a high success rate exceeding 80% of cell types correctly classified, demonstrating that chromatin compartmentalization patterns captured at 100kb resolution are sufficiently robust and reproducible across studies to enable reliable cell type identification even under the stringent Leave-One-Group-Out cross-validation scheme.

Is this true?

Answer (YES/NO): NO